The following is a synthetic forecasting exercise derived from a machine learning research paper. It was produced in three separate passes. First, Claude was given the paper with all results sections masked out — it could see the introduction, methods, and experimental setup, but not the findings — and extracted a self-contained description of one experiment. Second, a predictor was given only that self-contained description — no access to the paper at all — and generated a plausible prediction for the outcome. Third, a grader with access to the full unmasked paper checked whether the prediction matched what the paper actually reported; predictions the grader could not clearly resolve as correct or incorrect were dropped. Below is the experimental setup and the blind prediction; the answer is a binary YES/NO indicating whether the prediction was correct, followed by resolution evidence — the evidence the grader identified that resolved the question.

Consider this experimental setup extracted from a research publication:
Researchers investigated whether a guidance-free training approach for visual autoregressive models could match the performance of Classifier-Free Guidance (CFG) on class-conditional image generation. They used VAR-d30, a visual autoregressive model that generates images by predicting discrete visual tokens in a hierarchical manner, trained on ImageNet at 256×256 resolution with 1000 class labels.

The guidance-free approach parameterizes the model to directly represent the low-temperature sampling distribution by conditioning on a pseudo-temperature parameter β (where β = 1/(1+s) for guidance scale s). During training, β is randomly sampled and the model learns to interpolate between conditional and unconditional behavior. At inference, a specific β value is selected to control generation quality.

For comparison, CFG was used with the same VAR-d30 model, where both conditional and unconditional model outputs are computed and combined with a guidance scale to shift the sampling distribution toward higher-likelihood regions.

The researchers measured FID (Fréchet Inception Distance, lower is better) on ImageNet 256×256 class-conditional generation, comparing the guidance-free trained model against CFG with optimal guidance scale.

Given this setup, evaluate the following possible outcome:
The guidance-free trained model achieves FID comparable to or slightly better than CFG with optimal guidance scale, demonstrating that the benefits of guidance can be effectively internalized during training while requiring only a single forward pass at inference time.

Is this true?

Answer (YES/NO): YES